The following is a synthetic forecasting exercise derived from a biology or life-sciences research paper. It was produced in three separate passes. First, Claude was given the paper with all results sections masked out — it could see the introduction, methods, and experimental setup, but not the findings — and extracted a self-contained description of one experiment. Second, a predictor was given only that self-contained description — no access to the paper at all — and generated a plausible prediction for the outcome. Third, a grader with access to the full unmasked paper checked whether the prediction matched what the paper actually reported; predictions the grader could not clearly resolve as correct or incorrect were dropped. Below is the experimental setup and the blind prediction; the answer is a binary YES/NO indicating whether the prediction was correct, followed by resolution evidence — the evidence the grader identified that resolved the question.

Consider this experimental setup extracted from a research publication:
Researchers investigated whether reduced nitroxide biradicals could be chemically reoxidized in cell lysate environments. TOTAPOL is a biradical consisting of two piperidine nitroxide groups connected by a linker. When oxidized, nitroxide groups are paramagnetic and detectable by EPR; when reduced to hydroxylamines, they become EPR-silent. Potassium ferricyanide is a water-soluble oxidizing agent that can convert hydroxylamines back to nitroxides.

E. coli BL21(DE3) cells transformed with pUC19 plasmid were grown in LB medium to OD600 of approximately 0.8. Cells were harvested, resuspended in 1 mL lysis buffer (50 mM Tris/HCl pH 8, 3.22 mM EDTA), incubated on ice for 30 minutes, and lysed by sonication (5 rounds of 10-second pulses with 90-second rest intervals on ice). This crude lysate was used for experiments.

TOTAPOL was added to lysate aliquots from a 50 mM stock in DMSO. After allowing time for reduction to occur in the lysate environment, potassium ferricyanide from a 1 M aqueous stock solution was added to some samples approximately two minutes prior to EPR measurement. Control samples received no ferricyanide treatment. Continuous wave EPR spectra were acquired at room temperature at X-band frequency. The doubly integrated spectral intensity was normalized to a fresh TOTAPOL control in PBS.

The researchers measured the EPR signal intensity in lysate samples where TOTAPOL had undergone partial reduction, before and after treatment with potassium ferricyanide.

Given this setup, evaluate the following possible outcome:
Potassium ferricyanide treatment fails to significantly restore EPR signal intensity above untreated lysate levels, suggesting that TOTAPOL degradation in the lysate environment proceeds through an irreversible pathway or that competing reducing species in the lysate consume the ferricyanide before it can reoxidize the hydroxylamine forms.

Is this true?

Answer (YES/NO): NO